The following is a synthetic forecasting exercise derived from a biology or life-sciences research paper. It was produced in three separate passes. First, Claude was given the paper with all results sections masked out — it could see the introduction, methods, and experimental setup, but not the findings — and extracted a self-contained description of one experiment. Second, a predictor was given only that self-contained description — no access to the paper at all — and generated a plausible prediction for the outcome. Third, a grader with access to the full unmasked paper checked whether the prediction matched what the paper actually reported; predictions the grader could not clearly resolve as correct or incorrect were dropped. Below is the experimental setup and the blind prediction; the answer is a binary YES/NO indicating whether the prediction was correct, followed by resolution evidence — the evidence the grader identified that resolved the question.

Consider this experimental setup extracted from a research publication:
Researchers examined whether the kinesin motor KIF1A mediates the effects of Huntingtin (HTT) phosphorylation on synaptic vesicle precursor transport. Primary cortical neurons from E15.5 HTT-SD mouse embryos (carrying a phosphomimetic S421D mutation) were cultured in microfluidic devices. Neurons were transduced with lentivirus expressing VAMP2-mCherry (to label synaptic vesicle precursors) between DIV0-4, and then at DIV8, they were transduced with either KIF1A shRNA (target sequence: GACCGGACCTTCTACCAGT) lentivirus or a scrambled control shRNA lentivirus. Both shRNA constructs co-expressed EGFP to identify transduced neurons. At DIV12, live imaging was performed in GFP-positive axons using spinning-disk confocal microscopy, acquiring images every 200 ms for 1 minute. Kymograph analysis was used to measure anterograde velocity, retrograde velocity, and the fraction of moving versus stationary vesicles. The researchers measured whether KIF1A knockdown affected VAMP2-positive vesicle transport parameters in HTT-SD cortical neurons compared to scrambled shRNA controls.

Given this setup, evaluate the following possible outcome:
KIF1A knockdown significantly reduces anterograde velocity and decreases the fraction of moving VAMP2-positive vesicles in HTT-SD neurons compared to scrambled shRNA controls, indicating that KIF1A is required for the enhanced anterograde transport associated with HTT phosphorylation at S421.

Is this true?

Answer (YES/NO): YES